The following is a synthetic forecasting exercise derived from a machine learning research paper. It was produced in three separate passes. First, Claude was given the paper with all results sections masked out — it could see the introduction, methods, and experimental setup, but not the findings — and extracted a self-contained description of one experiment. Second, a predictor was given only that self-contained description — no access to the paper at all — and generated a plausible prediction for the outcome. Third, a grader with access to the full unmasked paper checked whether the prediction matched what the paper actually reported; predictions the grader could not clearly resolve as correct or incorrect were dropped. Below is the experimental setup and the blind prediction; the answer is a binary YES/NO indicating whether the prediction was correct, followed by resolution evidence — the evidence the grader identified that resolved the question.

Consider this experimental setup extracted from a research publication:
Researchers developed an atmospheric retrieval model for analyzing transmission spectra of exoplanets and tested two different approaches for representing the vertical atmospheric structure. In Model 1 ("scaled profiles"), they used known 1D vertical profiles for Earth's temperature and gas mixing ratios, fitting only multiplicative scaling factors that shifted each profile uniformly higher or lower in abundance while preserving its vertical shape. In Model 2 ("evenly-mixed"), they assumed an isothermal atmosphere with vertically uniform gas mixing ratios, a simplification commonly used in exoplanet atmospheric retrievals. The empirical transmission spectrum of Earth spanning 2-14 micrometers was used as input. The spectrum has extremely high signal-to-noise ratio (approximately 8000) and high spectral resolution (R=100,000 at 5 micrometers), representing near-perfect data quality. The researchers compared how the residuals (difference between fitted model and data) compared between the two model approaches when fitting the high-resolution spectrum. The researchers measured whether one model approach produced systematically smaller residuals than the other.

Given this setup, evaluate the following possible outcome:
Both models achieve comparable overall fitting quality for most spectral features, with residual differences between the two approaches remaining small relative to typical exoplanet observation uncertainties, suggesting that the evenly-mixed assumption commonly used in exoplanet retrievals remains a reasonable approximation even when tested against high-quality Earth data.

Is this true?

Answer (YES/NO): NO